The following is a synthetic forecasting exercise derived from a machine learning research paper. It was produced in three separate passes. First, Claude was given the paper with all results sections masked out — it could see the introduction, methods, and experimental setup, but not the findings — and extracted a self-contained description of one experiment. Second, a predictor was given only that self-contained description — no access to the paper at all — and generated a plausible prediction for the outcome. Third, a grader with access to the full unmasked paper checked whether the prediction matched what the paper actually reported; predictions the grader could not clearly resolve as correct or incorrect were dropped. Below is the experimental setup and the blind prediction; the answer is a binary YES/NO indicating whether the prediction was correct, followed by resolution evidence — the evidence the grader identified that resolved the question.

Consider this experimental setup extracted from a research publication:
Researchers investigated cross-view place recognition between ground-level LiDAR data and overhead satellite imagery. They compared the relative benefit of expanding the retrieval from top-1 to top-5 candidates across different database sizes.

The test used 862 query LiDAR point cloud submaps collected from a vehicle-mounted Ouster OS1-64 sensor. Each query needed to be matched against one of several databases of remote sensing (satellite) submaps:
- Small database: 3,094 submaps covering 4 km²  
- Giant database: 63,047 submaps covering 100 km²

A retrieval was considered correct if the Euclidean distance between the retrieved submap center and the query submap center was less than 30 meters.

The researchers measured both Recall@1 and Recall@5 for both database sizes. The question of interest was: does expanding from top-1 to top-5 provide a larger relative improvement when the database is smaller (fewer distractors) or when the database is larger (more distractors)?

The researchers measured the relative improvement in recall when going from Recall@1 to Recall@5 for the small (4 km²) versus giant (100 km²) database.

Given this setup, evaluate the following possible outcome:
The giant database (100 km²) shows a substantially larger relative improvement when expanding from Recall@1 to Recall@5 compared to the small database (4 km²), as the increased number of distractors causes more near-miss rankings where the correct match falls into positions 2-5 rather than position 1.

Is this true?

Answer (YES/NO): YES